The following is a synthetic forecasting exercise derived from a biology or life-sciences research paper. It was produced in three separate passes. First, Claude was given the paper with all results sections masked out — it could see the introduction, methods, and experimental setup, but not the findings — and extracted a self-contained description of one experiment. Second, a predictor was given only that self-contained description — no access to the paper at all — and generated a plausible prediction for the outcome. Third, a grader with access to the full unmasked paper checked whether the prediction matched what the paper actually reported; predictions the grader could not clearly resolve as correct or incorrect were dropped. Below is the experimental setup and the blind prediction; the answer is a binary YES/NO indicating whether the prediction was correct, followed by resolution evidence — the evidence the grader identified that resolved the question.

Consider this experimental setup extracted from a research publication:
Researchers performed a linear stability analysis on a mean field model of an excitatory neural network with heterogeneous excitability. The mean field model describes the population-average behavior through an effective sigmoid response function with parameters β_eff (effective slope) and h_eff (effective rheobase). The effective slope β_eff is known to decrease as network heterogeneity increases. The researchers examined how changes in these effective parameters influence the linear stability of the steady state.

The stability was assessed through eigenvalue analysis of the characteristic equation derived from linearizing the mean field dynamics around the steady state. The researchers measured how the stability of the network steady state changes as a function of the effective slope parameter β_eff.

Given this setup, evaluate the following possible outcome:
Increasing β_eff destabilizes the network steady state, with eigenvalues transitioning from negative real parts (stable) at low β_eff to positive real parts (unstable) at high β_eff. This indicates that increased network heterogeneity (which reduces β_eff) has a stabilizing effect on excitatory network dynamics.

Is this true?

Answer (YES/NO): YES